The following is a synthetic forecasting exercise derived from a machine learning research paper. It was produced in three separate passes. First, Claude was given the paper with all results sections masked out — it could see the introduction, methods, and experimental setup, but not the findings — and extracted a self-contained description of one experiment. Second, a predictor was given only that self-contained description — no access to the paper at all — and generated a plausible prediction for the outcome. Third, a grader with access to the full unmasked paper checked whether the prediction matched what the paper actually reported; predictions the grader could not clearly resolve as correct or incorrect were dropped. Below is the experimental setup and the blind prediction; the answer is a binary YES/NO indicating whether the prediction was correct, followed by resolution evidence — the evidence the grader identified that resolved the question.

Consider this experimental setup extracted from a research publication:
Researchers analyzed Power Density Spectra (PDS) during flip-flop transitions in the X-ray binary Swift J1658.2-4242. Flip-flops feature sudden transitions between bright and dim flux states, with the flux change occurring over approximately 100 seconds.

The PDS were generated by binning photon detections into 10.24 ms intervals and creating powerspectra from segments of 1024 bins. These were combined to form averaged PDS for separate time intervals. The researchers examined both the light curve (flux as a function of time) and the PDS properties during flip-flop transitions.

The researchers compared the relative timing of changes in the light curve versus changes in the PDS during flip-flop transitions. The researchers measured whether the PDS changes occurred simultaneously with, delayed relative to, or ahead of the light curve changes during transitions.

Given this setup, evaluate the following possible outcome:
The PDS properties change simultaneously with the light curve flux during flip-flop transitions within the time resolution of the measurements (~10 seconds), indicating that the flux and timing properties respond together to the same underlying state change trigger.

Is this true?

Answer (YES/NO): NO